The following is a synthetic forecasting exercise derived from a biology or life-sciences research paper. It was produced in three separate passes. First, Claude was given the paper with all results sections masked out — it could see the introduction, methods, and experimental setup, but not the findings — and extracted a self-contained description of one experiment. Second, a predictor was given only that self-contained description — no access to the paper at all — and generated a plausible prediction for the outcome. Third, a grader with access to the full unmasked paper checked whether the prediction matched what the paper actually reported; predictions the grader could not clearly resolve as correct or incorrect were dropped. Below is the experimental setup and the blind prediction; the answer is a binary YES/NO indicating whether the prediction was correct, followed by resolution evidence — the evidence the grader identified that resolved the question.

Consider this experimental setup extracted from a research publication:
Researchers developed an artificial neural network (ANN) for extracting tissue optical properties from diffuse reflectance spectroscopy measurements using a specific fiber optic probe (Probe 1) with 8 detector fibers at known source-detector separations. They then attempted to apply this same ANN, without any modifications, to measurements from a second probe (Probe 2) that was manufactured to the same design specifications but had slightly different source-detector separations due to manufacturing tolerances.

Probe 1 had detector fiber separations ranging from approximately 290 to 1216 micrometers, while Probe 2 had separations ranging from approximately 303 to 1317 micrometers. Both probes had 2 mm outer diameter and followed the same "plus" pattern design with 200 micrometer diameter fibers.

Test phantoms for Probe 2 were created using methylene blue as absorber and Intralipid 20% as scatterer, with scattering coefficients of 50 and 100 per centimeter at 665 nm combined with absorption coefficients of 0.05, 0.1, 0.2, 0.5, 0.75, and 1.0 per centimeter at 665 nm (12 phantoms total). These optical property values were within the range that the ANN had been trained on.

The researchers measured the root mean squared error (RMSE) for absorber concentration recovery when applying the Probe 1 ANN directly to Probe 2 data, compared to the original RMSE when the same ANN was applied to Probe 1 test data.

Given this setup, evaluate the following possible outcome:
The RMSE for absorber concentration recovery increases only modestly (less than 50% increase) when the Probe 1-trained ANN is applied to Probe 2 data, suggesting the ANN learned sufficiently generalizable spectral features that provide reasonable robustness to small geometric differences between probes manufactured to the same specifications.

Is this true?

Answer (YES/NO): NO